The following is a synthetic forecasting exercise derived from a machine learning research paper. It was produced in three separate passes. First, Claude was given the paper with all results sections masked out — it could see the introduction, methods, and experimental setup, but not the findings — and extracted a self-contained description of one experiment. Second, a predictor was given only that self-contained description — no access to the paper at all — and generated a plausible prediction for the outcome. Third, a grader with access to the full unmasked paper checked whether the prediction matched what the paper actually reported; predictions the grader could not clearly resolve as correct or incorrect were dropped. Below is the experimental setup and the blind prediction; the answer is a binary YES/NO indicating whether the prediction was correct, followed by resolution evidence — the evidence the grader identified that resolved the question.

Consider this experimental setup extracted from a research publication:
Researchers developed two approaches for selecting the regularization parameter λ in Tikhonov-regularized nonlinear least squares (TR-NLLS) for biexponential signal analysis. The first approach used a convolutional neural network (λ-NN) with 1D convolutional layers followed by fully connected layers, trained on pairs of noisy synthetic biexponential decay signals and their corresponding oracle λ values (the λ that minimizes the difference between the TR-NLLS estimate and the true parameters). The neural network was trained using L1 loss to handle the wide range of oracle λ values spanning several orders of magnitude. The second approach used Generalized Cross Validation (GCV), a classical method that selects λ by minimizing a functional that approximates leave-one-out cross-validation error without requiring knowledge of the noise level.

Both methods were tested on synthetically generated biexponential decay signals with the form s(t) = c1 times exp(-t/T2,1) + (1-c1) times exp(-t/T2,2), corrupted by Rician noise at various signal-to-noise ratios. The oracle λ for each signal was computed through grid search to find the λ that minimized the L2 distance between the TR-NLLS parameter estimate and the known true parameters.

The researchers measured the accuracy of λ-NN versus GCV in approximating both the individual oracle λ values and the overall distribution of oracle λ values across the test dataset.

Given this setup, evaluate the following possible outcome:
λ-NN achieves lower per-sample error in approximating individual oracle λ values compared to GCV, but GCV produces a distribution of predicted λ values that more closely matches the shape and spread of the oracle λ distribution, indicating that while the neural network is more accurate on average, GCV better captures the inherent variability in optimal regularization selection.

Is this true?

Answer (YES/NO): YES